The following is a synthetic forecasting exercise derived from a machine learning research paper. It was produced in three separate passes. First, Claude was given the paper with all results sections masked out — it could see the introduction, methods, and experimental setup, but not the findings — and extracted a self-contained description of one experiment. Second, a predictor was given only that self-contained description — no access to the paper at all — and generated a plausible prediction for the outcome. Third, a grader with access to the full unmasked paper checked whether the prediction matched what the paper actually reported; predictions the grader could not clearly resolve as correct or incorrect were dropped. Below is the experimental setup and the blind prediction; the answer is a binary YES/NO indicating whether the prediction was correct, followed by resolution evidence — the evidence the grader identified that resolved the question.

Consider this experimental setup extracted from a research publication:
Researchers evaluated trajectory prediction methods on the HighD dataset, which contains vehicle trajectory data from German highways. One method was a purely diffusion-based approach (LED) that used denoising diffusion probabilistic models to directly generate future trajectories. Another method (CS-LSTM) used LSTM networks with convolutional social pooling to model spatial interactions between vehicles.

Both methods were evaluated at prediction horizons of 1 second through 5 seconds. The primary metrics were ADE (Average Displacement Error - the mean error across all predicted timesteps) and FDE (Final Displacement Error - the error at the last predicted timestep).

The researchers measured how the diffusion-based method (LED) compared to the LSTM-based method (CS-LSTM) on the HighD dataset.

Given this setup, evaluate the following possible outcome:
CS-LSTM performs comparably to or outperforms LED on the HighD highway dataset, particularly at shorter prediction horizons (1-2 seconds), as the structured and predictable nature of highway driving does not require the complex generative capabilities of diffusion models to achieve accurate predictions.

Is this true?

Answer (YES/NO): NO